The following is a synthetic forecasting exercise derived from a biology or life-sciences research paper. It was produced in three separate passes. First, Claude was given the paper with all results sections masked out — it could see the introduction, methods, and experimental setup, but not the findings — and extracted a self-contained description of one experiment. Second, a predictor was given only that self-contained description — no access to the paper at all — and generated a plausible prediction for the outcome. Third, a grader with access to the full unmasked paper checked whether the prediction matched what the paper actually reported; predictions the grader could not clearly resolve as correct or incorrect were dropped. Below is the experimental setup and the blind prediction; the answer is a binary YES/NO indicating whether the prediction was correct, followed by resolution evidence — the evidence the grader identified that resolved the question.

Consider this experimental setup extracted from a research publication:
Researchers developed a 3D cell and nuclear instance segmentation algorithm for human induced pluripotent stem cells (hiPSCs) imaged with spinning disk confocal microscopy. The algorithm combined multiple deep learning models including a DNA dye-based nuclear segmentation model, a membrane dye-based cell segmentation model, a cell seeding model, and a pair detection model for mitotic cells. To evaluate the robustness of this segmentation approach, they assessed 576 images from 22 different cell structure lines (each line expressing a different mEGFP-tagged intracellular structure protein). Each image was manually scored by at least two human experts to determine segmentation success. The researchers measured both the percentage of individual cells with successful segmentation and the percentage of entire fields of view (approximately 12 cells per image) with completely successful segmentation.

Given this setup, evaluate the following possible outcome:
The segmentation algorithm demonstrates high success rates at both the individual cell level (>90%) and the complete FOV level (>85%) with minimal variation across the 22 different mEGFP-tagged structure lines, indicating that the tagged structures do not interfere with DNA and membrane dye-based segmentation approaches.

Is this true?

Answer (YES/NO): NO